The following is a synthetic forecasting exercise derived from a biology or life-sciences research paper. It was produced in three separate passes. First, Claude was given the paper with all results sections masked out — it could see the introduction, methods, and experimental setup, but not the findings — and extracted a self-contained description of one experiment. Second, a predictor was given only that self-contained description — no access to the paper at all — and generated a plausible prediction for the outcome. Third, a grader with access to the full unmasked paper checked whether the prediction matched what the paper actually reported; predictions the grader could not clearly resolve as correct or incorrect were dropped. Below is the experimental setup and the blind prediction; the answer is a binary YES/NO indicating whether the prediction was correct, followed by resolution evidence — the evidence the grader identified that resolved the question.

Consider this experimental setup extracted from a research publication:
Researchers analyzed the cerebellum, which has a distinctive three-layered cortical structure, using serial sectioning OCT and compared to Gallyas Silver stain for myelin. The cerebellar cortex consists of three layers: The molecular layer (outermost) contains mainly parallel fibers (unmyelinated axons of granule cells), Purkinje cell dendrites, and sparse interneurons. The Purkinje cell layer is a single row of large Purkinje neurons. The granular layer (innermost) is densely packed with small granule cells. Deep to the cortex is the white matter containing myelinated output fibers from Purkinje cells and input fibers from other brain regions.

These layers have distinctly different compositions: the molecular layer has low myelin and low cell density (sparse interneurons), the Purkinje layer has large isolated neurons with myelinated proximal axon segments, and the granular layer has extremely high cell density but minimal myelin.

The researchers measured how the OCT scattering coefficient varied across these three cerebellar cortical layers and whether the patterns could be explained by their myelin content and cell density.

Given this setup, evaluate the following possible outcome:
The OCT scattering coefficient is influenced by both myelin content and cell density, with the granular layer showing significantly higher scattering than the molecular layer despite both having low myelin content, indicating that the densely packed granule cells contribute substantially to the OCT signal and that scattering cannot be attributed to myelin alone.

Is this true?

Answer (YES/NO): NO